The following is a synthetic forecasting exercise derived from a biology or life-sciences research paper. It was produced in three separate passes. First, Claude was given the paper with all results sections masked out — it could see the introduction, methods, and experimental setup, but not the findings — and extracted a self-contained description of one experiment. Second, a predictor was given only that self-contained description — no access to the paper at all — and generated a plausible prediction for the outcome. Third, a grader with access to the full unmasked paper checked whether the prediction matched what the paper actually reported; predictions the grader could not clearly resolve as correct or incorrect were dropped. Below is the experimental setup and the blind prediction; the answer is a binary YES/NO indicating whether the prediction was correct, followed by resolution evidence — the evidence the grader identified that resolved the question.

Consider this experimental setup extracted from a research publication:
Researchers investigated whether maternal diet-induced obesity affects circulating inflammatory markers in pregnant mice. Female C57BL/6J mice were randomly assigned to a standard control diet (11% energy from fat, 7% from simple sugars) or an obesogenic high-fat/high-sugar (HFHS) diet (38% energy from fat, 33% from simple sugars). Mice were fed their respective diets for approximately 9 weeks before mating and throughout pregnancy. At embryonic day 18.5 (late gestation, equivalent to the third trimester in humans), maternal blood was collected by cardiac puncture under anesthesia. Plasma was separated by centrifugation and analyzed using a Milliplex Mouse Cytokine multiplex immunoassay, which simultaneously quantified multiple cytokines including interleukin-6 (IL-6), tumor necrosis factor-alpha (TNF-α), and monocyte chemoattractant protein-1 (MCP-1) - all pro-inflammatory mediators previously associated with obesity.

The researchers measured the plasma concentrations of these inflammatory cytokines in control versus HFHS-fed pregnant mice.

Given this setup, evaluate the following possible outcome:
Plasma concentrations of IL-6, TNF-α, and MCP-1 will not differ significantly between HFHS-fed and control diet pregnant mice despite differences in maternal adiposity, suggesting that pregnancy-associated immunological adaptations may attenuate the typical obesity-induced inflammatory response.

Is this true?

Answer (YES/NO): NO